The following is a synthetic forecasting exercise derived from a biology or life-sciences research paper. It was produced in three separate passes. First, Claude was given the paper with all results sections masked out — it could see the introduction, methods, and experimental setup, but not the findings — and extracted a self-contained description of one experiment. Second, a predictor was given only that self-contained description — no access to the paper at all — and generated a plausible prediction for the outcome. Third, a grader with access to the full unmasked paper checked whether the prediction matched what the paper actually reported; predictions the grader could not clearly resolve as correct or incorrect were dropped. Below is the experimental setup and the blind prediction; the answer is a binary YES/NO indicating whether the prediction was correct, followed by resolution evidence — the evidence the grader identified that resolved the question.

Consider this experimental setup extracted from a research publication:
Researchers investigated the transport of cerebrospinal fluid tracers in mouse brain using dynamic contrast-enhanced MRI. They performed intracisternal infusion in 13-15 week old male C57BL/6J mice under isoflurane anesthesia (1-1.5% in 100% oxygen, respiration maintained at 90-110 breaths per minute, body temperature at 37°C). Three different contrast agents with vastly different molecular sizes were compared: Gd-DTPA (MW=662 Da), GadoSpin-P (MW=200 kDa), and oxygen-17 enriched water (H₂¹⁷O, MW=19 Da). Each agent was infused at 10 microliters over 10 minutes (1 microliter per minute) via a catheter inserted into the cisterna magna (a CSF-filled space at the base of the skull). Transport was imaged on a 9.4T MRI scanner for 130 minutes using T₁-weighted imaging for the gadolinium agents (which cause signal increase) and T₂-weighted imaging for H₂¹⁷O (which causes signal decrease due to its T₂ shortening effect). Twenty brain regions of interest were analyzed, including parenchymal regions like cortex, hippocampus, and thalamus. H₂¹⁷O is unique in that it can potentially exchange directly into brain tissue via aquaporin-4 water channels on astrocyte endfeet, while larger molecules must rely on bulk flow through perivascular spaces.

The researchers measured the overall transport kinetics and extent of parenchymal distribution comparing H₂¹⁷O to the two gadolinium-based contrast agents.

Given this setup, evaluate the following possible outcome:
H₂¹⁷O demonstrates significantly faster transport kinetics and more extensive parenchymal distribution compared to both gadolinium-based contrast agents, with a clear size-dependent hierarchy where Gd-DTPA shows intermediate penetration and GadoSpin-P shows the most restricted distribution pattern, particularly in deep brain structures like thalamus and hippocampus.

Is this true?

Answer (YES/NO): YES